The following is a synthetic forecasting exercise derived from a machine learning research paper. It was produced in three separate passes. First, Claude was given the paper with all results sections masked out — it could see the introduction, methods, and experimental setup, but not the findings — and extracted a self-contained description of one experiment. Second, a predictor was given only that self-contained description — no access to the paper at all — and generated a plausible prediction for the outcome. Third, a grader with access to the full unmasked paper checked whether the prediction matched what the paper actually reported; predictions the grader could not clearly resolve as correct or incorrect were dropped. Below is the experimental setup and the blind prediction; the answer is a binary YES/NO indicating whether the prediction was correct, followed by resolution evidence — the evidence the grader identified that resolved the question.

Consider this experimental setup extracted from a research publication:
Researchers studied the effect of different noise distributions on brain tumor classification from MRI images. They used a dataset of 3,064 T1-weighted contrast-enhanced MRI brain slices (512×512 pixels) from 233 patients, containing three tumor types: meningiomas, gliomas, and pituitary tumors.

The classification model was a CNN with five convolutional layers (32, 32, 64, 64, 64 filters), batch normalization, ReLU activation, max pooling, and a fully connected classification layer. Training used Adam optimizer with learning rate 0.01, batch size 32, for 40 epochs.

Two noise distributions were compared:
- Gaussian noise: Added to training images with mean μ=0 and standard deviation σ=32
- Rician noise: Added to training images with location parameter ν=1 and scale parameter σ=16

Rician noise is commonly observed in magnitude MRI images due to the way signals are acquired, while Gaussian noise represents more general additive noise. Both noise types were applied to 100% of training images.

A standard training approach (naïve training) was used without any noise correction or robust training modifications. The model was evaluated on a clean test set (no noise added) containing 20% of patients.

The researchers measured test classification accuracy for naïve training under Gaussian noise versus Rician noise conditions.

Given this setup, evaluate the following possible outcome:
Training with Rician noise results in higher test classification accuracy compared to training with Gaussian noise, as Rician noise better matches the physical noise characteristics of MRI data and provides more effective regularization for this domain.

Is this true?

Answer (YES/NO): NO